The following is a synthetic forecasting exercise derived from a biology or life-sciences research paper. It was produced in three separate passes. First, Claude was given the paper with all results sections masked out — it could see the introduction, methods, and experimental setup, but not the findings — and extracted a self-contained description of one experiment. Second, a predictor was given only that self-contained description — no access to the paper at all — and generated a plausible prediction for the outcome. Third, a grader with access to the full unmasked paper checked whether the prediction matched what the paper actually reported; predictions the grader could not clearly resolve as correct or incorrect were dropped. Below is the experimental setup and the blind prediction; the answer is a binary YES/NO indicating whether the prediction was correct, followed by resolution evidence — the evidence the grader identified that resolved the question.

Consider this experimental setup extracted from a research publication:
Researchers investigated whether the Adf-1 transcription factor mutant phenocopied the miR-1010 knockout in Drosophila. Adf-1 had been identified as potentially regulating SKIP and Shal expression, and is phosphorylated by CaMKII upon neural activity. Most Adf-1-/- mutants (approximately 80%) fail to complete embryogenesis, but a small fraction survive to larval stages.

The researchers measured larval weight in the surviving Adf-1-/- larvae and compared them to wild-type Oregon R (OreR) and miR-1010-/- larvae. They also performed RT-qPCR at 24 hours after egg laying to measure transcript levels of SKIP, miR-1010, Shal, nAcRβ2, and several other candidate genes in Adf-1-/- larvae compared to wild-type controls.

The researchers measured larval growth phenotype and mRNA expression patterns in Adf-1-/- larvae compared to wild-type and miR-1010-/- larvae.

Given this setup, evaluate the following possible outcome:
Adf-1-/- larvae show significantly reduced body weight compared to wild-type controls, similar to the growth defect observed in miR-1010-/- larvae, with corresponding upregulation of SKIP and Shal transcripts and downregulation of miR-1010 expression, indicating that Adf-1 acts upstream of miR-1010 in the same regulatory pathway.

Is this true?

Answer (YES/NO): NO